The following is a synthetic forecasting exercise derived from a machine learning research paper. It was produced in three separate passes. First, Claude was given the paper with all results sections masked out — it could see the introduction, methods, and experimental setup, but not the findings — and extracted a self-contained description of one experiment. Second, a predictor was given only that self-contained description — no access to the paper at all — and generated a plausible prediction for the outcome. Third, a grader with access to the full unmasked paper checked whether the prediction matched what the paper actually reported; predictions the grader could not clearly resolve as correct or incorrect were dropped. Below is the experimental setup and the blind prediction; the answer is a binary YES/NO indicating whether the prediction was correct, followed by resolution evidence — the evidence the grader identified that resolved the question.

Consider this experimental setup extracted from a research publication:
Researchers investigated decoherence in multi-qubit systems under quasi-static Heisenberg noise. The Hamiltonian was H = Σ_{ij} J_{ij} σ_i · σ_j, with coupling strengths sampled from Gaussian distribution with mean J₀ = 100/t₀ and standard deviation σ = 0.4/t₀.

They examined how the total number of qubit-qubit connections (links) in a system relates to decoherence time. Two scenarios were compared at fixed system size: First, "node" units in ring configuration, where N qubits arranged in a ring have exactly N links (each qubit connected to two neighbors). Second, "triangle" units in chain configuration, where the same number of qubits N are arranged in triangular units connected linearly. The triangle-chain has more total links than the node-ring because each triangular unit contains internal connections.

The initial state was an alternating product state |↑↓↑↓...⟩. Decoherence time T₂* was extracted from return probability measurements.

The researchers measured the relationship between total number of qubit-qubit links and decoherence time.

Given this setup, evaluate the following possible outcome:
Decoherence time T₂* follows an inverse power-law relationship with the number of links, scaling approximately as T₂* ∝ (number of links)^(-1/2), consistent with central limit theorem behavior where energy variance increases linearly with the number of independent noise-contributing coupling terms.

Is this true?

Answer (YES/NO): NO